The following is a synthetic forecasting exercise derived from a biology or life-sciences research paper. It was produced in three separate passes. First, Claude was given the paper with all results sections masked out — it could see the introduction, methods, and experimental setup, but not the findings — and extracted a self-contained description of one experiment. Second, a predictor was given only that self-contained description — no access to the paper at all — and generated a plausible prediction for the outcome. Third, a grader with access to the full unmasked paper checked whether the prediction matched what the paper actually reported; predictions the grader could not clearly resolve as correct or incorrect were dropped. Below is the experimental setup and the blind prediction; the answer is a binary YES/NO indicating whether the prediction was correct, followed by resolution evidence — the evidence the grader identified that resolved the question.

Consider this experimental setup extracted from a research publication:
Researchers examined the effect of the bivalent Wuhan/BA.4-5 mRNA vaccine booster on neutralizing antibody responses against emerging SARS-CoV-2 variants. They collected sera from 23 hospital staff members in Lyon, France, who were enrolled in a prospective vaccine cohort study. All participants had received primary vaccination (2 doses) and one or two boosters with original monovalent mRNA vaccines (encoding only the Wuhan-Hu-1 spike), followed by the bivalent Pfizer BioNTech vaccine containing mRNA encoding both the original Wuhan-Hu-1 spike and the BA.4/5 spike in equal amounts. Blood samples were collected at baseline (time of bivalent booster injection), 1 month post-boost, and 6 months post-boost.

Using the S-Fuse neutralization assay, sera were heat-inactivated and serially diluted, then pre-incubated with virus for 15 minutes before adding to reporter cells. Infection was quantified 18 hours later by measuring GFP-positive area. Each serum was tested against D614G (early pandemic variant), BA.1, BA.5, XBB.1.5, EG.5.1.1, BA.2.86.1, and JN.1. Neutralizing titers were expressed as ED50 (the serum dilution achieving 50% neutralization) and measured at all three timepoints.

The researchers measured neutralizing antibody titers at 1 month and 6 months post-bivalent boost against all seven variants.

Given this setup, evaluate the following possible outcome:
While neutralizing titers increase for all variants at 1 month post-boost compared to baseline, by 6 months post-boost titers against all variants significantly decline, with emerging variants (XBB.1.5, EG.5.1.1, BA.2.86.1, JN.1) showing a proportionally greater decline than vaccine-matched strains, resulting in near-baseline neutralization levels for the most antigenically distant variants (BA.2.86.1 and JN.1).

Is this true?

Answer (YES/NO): NO